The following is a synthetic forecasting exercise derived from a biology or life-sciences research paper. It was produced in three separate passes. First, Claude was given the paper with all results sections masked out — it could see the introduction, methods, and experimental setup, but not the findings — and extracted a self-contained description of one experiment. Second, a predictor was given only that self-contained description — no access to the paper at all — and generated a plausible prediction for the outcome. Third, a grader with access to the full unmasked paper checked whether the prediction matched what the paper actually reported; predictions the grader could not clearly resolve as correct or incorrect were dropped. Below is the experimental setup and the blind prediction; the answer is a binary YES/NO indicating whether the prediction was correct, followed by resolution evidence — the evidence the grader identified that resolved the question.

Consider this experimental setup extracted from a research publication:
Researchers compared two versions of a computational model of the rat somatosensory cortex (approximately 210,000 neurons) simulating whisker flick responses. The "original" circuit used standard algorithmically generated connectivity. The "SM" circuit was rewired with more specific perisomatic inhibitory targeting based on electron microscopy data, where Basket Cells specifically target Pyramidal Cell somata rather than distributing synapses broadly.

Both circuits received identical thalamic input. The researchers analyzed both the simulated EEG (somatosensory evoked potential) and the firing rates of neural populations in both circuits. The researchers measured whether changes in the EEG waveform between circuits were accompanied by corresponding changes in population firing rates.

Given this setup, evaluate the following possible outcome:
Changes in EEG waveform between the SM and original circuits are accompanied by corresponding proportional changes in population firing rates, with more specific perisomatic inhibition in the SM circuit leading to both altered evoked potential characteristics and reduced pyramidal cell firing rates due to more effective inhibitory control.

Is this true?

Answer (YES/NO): NO